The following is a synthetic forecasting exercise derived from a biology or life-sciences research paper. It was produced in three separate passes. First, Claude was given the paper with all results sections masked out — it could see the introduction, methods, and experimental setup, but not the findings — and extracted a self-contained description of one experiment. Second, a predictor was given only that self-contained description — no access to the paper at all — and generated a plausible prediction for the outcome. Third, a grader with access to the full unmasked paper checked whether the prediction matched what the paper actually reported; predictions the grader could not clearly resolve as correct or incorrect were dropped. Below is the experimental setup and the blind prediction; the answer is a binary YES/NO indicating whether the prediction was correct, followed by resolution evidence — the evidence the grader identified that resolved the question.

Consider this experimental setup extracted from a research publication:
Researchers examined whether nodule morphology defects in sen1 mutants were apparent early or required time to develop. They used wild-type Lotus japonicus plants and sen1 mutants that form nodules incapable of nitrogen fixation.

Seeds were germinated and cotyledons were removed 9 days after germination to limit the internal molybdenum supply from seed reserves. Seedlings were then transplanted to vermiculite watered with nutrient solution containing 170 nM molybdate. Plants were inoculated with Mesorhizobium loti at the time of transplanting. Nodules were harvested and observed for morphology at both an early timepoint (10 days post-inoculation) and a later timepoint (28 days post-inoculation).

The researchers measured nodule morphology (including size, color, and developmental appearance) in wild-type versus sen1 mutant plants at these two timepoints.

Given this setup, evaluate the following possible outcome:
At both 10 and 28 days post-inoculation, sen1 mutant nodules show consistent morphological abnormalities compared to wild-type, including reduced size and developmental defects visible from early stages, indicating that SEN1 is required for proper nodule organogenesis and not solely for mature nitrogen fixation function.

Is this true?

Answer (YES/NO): NO